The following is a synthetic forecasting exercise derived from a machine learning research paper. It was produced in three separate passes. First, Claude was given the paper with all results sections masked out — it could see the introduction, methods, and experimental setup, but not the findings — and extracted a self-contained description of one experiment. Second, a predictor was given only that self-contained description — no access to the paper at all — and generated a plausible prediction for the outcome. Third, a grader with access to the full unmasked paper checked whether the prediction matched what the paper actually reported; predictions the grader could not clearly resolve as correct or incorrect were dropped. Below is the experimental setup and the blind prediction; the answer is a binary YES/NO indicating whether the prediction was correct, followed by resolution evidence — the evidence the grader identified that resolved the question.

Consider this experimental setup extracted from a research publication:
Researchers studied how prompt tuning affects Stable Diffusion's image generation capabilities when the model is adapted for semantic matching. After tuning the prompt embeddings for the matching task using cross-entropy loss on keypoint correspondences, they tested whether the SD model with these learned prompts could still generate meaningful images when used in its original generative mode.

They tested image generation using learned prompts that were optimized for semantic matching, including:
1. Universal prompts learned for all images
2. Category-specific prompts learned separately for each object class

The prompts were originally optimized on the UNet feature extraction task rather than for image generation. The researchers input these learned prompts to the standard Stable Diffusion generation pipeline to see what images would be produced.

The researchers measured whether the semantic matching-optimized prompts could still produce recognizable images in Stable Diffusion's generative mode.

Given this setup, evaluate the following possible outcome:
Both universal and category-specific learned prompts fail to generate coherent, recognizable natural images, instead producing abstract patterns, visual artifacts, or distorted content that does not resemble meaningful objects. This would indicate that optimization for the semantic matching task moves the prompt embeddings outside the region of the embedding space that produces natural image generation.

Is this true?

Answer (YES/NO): NO